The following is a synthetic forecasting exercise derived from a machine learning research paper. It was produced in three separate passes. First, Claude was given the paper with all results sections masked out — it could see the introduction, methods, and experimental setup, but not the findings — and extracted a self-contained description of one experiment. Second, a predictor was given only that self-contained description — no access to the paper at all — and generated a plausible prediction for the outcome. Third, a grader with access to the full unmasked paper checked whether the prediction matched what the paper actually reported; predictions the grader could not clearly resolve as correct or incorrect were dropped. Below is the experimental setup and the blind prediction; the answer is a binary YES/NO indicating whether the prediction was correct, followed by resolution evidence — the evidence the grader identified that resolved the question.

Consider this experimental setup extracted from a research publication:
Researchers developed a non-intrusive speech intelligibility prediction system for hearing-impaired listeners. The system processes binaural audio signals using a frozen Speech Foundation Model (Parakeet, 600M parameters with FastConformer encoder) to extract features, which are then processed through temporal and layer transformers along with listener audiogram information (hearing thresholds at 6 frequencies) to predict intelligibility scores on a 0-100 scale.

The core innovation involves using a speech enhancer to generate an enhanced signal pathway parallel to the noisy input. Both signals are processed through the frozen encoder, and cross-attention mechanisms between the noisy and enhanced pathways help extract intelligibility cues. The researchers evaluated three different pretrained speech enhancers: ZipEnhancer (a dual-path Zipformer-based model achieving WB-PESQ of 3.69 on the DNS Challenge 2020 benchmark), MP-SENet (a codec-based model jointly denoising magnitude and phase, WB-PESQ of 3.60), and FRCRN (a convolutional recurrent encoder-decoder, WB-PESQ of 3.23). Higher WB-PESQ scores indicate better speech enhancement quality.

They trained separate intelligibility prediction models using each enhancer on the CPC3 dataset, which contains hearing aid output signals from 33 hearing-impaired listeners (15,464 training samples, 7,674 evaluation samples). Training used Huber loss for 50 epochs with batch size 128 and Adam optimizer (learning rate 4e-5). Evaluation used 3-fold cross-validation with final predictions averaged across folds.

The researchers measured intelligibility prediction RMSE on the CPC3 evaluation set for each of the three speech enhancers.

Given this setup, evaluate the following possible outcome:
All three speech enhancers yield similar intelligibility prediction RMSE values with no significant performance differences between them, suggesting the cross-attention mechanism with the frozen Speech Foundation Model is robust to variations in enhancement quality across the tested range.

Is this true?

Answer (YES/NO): NO